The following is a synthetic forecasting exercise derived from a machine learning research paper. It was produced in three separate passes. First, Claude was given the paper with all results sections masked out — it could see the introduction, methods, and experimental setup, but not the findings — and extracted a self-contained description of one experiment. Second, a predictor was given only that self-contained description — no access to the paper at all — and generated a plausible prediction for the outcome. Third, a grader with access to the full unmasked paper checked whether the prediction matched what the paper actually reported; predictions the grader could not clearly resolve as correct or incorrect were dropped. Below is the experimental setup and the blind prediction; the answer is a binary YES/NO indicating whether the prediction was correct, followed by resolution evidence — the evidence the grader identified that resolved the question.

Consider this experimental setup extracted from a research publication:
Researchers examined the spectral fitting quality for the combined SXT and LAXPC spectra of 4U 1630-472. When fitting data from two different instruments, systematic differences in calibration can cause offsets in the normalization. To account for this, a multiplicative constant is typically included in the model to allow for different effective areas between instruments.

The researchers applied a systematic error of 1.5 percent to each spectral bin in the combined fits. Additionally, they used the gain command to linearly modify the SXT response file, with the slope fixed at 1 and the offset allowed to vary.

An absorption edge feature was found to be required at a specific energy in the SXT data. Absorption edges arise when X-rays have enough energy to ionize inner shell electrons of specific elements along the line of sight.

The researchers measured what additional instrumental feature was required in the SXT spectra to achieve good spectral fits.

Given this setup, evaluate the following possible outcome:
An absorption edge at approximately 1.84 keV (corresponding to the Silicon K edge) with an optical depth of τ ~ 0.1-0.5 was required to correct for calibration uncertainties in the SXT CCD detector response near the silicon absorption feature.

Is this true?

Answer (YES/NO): NO